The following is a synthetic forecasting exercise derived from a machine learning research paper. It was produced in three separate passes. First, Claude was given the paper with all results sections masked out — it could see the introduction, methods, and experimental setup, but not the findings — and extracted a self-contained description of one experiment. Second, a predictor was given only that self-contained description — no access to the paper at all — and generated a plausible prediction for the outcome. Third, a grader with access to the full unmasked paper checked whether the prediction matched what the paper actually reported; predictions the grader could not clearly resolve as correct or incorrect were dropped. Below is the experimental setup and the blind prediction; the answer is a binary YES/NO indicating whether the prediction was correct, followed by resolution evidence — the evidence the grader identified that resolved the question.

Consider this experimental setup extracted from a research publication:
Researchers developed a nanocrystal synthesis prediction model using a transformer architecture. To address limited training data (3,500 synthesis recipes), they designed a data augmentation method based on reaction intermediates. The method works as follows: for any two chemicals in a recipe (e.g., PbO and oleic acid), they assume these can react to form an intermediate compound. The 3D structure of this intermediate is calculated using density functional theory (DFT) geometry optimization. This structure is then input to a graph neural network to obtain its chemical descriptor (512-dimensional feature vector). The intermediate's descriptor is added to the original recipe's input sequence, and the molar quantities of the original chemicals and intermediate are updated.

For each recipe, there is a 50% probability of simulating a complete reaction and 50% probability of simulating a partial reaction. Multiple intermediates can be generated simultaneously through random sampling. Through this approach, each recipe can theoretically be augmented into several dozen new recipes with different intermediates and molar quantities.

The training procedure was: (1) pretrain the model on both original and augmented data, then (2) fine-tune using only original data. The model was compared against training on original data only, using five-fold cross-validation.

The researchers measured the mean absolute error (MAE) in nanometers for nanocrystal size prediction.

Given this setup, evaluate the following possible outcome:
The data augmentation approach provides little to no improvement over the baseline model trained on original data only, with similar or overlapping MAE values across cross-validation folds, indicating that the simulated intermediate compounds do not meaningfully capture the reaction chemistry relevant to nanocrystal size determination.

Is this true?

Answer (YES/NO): NO